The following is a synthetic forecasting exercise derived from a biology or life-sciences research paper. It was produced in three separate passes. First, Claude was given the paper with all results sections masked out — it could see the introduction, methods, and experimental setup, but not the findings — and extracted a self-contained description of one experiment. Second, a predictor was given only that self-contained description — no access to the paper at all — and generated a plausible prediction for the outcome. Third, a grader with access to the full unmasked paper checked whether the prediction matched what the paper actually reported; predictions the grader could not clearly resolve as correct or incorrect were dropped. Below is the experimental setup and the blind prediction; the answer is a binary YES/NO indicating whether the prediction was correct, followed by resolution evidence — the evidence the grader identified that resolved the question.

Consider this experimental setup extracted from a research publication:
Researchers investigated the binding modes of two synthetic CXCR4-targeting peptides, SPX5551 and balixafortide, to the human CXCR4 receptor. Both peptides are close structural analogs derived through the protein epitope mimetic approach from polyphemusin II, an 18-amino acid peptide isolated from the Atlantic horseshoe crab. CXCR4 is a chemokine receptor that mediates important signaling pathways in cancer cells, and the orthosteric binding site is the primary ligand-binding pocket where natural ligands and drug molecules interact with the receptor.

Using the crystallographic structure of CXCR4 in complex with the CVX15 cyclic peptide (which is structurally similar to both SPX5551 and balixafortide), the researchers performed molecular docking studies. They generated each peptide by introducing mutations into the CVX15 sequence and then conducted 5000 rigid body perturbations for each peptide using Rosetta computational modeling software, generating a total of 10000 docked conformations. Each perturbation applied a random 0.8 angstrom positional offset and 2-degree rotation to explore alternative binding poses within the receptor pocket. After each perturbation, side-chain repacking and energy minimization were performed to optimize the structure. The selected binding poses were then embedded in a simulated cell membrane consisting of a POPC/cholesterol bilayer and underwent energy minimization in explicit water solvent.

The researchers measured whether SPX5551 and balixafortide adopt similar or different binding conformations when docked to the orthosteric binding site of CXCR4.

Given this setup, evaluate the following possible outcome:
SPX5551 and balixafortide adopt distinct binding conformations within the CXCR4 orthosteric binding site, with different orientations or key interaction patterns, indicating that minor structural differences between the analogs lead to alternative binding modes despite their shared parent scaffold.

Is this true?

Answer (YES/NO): NO